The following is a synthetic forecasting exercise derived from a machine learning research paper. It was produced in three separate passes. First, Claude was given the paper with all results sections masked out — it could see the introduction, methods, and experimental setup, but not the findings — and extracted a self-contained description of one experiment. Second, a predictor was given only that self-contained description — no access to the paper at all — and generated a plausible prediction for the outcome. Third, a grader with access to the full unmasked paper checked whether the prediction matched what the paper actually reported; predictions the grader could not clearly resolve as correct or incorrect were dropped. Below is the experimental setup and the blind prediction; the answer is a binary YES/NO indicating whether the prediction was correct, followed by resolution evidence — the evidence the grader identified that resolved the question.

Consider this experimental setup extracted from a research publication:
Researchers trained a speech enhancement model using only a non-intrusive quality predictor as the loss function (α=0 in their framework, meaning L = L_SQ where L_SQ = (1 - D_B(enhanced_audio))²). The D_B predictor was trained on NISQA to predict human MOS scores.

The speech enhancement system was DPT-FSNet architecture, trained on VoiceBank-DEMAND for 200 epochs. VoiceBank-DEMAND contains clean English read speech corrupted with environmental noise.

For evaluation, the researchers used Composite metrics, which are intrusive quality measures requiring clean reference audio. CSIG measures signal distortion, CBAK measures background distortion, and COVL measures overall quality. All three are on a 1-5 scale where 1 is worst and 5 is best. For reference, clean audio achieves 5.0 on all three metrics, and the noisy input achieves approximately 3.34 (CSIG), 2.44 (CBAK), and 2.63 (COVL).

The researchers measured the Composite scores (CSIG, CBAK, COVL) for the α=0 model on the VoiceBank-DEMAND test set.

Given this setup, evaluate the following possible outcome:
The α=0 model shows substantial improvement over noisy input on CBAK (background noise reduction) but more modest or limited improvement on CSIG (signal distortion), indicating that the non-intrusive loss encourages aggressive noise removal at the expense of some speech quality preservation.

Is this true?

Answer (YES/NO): NO